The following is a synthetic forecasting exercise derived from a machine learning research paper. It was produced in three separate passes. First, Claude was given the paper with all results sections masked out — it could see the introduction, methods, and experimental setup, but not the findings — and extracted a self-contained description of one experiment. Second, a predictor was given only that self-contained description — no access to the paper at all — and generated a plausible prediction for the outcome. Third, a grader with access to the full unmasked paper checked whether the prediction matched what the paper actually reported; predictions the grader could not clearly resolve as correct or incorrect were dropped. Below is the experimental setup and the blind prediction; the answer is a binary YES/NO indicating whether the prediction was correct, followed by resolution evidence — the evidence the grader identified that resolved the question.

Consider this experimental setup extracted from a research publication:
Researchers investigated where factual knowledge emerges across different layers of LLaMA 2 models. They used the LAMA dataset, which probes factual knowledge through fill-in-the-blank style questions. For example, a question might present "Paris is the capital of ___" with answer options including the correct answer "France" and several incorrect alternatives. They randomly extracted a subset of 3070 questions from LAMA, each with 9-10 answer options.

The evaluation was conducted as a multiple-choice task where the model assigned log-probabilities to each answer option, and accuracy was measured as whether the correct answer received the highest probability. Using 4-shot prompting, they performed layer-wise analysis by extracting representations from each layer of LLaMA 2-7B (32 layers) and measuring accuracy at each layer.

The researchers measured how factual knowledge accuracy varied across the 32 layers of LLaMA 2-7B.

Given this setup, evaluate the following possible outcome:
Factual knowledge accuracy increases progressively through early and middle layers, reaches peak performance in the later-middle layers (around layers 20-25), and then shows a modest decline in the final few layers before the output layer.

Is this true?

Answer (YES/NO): NO